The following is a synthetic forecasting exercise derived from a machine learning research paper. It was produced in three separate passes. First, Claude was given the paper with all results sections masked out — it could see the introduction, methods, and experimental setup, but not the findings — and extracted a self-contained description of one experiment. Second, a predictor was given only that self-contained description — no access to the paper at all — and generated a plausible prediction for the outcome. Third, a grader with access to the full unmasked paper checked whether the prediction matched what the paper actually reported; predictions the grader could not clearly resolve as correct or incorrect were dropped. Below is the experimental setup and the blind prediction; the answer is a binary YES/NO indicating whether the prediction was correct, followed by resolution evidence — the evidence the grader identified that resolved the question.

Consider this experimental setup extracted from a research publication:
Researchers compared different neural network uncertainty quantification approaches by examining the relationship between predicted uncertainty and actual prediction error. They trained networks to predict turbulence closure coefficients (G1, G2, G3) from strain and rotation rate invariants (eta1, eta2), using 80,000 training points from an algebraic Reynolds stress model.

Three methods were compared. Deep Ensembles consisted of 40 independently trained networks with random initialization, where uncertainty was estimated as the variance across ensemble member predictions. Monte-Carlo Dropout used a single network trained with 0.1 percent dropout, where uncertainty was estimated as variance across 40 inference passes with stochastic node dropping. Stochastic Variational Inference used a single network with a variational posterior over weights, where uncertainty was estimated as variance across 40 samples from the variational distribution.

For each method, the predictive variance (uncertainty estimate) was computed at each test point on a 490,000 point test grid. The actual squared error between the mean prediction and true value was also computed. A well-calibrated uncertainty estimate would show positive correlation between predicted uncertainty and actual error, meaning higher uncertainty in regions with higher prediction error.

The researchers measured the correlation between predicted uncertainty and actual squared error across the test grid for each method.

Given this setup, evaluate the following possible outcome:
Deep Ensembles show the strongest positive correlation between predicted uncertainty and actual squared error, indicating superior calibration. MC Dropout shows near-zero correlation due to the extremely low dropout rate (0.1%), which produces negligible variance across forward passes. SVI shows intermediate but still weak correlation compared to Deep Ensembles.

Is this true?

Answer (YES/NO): NO